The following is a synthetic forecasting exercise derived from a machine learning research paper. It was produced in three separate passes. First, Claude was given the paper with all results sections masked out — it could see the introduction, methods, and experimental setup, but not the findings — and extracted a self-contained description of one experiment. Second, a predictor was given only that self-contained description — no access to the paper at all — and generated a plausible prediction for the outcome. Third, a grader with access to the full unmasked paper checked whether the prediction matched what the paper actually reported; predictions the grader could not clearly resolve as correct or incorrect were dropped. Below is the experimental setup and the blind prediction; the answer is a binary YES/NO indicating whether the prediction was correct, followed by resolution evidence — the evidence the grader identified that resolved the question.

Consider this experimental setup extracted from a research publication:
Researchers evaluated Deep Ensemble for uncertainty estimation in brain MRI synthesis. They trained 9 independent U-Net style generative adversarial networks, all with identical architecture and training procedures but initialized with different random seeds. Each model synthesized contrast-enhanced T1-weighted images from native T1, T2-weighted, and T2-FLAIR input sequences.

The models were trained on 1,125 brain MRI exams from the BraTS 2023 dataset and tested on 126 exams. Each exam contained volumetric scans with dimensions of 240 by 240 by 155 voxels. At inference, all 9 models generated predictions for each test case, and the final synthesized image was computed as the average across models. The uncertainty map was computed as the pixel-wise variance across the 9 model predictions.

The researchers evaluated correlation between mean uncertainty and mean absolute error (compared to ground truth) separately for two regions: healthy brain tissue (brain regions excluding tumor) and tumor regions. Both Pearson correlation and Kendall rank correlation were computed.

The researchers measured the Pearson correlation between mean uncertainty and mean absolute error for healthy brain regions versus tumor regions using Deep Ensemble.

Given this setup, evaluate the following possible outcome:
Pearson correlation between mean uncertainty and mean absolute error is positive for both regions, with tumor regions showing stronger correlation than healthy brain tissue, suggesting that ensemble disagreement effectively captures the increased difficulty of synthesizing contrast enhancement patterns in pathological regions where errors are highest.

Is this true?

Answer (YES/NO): YES